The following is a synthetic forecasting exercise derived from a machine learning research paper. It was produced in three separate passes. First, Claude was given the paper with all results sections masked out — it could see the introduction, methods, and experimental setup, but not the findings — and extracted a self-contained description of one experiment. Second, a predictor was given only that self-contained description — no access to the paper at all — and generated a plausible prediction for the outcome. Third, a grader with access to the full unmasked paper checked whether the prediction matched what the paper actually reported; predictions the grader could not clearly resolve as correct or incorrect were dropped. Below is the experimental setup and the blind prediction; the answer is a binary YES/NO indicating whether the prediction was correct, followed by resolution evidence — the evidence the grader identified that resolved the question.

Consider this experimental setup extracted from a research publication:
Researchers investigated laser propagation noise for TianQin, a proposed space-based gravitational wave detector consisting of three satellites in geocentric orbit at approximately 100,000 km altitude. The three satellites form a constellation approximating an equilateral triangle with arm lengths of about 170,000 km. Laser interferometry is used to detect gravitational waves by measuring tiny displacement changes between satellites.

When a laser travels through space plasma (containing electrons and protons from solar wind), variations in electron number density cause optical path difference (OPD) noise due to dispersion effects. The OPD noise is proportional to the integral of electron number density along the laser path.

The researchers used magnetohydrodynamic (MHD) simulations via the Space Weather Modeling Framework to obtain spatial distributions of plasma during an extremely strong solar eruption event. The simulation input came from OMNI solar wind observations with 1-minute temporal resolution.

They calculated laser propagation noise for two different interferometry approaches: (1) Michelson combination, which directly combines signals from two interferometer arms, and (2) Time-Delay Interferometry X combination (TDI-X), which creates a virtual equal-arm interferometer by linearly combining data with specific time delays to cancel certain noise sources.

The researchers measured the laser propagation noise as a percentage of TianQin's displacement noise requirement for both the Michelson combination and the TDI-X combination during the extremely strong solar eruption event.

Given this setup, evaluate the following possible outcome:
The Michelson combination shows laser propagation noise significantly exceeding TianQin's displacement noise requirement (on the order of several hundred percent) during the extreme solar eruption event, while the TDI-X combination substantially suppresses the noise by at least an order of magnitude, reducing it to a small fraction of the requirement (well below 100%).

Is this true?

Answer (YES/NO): NO